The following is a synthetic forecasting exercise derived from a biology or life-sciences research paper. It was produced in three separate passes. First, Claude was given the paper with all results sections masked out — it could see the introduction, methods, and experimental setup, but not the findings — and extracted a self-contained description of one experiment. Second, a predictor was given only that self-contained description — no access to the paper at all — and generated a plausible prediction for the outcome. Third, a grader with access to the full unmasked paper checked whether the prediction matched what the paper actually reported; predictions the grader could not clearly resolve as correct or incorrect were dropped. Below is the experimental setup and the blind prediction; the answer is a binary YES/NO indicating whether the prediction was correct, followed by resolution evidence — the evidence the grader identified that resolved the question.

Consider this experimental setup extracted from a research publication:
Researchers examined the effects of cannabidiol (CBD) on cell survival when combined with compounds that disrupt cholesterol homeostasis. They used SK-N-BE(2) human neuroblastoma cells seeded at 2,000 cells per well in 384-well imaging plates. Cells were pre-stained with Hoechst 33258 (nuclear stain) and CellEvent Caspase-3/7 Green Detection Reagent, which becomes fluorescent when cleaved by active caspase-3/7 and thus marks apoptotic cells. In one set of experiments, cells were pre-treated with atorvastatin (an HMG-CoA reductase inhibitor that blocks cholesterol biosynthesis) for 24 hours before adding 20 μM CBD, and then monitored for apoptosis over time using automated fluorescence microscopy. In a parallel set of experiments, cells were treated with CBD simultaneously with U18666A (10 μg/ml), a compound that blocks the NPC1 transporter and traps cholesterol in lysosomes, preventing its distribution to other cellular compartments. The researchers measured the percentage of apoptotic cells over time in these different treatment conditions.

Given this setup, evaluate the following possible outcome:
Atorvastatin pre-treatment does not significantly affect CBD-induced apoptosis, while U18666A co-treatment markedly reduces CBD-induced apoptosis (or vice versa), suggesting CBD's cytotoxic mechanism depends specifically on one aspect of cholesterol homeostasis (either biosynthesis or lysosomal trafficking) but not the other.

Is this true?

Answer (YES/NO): NO